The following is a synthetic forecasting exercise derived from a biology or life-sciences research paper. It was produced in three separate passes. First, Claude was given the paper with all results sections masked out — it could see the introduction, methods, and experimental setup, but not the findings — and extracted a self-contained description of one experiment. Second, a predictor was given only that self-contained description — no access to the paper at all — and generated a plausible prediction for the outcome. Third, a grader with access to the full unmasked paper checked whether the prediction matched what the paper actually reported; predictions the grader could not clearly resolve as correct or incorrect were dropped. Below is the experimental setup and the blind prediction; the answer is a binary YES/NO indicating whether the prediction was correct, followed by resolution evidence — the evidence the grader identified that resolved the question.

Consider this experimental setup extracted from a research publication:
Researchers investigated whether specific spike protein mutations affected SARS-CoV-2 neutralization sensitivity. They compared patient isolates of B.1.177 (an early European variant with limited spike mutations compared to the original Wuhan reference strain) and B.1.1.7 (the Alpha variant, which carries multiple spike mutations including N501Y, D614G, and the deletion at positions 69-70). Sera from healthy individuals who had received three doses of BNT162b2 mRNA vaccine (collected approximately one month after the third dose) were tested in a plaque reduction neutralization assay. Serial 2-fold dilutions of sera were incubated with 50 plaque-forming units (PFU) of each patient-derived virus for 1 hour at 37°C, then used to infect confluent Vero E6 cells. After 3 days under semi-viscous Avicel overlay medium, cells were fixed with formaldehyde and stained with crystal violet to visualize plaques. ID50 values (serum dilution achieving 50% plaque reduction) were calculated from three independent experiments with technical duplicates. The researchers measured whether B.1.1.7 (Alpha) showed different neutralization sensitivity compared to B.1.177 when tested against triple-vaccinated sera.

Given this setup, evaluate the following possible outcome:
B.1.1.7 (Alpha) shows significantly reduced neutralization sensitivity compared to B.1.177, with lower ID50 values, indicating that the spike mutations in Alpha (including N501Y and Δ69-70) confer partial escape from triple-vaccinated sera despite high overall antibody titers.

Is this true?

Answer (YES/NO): NO